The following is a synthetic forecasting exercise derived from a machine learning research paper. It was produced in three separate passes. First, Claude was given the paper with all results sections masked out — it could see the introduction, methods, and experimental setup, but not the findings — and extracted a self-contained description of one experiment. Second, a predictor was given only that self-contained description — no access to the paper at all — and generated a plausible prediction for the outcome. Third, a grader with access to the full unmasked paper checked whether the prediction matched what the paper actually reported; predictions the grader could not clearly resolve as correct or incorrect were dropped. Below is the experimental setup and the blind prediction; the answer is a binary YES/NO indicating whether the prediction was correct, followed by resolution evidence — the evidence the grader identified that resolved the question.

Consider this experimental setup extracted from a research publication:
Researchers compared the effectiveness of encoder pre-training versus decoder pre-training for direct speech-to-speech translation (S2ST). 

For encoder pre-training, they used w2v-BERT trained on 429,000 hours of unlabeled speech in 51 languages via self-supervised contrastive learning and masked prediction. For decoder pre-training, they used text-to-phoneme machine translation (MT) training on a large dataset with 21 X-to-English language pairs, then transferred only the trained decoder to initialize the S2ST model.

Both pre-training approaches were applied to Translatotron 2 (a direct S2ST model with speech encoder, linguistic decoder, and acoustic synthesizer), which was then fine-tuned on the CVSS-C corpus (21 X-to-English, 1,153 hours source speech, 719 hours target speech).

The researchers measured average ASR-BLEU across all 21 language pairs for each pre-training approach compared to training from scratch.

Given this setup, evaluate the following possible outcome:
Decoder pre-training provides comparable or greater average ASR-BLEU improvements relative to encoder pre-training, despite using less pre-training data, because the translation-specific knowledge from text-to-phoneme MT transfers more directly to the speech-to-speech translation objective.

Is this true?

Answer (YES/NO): NO